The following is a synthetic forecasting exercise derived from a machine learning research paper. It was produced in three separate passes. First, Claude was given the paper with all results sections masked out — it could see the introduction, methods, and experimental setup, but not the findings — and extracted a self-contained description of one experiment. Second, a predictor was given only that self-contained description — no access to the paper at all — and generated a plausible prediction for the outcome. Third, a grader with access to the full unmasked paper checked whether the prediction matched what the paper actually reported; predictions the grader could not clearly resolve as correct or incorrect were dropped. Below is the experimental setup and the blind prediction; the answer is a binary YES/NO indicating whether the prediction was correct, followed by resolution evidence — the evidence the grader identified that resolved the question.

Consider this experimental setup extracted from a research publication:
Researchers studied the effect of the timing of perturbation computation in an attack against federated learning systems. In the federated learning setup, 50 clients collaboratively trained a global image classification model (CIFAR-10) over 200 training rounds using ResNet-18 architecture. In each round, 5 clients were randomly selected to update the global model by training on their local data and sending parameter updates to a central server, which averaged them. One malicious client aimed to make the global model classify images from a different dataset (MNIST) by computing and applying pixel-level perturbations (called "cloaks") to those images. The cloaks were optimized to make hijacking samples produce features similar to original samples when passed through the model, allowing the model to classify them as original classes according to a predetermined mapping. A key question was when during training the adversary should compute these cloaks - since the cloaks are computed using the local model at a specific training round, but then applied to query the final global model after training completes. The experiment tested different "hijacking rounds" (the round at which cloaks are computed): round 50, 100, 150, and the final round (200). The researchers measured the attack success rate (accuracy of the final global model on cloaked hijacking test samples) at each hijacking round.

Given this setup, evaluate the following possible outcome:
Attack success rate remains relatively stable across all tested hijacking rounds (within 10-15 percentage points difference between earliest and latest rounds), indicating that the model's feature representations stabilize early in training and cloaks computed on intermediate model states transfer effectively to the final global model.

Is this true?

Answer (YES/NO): NO